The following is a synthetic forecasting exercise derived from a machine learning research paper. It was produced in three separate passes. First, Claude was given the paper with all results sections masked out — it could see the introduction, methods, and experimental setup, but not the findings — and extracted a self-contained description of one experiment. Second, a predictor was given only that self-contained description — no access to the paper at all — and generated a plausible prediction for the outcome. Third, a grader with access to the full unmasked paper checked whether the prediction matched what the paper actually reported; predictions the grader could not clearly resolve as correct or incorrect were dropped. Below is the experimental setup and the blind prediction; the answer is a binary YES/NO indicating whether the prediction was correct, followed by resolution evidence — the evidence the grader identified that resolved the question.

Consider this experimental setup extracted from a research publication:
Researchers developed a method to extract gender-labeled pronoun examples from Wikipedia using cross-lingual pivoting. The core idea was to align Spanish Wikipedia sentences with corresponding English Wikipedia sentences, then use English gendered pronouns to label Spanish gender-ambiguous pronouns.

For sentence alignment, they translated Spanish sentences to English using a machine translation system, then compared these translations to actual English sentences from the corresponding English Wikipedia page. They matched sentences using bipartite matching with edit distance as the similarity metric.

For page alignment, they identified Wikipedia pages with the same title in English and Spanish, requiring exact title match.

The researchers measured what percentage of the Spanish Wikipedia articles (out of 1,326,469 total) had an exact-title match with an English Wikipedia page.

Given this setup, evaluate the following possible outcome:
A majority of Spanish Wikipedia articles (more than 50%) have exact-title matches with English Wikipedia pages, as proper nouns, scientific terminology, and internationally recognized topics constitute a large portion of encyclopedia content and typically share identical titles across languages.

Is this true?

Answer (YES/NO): NO